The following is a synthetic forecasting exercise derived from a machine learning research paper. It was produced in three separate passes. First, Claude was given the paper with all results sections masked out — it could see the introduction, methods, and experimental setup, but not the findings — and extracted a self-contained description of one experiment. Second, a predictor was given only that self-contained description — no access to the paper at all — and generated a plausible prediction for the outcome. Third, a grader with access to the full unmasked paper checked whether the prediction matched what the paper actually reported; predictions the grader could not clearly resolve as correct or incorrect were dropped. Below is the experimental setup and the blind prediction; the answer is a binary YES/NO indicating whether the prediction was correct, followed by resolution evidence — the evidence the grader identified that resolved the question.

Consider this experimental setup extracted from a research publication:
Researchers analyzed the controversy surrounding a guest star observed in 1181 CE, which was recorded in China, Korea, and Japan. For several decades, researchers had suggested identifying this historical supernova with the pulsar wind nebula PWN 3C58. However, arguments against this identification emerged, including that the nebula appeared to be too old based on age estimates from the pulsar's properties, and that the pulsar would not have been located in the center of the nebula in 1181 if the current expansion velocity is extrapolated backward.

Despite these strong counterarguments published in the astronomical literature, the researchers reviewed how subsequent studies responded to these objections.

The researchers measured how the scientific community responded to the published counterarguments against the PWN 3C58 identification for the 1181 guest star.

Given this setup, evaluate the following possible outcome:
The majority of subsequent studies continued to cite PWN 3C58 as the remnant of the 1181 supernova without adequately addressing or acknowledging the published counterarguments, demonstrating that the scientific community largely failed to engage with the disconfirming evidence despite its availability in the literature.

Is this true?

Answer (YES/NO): YES